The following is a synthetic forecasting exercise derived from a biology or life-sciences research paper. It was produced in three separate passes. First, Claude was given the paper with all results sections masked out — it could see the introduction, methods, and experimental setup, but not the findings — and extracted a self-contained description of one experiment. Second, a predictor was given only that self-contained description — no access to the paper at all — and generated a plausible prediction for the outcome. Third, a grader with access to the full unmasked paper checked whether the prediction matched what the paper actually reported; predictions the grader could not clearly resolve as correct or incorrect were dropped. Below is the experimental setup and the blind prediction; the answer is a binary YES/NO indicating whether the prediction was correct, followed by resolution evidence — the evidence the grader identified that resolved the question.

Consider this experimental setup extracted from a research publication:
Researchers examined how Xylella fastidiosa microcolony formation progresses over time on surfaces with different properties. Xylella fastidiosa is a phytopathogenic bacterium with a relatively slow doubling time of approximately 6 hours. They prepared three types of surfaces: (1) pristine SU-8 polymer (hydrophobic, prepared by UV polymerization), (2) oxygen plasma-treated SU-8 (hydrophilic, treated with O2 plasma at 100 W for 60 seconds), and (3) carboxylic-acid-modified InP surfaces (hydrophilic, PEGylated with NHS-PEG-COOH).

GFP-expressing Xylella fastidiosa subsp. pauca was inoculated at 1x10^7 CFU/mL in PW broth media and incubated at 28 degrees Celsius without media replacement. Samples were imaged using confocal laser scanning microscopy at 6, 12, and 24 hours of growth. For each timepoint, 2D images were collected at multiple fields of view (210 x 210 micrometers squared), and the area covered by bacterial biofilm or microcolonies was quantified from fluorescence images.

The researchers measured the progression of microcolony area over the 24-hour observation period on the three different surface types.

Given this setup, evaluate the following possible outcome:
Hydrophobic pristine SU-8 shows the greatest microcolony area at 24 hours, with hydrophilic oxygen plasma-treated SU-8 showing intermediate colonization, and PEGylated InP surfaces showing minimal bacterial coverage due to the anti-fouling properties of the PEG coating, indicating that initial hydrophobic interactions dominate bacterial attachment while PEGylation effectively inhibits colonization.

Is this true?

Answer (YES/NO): NO